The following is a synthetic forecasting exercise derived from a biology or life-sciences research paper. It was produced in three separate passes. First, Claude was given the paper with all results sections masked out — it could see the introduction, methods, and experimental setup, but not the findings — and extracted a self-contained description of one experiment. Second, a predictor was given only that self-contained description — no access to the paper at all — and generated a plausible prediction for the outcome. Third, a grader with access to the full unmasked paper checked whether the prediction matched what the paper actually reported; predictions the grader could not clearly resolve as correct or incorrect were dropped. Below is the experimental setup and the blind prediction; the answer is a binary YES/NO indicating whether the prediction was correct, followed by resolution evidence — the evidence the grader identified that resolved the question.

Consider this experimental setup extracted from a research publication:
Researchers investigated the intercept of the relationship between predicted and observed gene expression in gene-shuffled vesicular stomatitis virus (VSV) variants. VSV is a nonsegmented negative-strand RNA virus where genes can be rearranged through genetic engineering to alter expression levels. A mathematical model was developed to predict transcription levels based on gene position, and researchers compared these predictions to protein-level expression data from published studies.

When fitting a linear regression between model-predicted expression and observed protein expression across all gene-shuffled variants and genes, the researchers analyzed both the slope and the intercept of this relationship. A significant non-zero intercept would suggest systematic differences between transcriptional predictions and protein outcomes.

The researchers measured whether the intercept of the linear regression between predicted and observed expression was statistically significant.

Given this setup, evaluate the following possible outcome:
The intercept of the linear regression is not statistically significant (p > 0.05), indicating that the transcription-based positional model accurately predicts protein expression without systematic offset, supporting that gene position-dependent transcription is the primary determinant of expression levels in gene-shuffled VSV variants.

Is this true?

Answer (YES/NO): YES